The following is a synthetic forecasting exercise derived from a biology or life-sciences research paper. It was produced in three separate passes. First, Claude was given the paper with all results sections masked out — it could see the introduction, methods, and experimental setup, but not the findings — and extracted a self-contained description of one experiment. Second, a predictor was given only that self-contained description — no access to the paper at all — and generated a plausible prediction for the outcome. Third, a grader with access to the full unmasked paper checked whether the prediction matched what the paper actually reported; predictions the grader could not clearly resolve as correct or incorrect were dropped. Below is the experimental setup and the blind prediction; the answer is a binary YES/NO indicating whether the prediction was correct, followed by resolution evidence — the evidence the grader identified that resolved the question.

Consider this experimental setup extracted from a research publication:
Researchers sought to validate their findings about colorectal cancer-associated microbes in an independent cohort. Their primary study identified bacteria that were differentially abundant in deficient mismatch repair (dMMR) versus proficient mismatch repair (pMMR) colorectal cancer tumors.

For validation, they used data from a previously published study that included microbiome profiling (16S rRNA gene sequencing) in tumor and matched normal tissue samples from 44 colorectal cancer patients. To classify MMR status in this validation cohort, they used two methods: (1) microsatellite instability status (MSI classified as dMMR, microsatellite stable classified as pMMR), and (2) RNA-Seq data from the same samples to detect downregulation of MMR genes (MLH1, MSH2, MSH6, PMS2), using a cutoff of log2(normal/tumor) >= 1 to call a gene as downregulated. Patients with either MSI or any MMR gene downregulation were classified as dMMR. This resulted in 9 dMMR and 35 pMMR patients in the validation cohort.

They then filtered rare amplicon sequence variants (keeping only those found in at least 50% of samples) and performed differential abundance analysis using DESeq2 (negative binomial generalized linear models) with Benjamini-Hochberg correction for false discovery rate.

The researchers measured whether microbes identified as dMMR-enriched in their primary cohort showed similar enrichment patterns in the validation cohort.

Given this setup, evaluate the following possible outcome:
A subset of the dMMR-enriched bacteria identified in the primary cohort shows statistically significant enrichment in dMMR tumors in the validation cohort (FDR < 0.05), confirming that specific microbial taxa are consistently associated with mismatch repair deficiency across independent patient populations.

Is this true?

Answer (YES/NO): NO